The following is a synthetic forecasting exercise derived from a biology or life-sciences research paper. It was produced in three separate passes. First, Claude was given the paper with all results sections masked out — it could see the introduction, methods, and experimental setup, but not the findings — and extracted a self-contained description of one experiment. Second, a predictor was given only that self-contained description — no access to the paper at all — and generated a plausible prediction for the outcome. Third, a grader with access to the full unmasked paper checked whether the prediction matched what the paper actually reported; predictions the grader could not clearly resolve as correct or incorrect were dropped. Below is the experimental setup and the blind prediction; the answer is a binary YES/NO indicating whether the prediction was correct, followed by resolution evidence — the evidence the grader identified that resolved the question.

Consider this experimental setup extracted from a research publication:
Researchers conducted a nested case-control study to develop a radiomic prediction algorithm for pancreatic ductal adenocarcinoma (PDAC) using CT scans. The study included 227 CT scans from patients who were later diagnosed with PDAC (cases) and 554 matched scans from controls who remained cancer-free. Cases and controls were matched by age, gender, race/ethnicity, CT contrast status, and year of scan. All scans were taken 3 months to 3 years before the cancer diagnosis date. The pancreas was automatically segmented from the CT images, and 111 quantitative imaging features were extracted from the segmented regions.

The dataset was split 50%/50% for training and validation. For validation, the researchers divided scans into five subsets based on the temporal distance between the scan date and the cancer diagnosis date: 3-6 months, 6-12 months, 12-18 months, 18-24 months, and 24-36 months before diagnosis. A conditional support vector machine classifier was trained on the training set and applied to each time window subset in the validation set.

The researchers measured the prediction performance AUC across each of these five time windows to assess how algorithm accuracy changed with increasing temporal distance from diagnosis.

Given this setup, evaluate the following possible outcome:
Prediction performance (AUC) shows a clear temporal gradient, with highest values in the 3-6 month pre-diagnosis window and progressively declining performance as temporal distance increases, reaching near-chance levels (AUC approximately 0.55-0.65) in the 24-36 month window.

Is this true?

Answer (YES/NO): NO